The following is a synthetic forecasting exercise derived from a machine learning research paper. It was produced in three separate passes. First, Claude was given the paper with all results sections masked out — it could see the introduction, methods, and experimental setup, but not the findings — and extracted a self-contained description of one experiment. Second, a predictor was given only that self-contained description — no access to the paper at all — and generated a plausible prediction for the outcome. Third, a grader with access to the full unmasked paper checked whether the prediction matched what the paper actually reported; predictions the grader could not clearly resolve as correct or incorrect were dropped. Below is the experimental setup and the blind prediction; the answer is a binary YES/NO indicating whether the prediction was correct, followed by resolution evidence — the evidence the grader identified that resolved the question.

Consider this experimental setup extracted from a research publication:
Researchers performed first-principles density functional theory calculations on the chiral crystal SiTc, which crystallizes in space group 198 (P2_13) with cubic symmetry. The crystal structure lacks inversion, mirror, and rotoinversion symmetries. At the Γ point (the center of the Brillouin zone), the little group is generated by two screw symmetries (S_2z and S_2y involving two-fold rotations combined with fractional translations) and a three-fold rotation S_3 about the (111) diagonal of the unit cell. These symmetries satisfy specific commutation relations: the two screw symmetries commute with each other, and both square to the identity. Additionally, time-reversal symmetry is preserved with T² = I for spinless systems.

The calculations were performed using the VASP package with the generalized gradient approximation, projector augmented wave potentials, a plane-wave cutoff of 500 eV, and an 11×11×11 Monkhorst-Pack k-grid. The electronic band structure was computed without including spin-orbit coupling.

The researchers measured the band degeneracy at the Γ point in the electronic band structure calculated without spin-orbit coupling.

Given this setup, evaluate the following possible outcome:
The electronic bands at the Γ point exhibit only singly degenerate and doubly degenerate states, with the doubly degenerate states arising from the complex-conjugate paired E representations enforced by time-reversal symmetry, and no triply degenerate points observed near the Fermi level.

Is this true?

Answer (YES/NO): NO